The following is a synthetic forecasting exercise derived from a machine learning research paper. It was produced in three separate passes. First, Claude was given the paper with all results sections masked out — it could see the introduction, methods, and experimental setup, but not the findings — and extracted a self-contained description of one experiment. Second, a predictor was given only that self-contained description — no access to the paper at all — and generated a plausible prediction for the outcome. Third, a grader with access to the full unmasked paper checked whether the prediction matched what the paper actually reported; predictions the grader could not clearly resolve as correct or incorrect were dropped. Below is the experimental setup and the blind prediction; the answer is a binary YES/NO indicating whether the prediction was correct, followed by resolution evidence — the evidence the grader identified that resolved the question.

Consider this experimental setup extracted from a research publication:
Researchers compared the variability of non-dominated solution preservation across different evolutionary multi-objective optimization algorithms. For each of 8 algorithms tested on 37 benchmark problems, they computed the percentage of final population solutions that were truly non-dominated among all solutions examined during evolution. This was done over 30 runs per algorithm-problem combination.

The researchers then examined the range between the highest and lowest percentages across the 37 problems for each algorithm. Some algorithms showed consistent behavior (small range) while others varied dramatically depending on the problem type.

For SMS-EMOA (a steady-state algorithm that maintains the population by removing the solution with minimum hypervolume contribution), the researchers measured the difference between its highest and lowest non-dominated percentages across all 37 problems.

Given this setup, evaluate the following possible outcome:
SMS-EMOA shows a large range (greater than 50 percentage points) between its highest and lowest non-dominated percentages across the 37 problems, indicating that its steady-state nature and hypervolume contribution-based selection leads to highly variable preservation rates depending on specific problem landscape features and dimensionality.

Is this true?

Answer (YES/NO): NO